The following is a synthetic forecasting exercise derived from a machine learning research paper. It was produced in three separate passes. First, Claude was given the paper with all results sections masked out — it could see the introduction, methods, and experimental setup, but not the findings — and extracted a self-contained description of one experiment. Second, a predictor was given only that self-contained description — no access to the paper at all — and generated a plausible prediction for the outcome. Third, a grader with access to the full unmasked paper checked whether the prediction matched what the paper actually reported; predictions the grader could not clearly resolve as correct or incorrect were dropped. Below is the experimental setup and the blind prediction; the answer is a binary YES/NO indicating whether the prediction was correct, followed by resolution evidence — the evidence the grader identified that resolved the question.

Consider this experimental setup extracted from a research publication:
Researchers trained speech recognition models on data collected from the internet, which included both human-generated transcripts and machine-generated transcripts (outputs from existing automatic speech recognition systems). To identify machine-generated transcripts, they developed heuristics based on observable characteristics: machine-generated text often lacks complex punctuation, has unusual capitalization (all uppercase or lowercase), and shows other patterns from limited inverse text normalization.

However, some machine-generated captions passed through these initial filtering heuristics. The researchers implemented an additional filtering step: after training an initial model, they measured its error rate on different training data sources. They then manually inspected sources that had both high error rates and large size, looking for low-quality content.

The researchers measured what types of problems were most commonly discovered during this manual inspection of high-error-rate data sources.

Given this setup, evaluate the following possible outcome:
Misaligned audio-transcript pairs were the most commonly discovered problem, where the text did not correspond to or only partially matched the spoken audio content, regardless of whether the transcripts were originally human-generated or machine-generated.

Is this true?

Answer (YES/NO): NO